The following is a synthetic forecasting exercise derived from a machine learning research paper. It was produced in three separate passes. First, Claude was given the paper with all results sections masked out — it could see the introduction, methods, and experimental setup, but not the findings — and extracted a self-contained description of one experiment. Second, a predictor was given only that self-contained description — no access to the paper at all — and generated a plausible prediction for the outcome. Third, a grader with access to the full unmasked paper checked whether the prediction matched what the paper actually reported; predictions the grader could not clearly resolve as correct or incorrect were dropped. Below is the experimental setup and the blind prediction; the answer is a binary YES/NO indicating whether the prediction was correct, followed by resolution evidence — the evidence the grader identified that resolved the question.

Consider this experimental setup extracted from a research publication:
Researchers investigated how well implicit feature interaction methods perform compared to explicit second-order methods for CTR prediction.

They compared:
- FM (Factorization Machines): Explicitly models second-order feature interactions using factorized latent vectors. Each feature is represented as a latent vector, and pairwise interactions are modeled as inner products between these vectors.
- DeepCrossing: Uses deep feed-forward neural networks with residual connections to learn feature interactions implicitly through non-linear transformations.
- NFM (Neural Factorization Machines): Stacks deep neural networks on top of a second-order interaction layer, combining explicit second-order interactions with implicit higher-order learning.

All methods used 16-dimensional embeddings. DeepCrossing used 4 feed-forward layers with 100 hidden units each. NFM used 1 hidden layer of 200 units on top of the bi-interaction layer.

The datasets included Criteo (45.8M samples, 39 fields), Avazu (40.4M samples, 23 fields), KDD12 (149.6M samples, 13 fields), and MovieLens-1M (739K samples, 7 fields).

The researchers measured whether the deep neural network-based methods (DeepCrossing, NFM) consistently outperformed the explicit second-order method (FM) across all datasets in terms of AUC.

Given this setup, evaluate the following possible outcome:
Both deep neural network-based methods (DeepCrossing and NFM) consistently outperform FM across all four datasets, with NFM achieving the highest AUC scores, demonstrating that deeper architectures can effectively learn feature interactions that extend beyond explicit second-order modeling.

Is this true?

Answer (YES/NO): NO